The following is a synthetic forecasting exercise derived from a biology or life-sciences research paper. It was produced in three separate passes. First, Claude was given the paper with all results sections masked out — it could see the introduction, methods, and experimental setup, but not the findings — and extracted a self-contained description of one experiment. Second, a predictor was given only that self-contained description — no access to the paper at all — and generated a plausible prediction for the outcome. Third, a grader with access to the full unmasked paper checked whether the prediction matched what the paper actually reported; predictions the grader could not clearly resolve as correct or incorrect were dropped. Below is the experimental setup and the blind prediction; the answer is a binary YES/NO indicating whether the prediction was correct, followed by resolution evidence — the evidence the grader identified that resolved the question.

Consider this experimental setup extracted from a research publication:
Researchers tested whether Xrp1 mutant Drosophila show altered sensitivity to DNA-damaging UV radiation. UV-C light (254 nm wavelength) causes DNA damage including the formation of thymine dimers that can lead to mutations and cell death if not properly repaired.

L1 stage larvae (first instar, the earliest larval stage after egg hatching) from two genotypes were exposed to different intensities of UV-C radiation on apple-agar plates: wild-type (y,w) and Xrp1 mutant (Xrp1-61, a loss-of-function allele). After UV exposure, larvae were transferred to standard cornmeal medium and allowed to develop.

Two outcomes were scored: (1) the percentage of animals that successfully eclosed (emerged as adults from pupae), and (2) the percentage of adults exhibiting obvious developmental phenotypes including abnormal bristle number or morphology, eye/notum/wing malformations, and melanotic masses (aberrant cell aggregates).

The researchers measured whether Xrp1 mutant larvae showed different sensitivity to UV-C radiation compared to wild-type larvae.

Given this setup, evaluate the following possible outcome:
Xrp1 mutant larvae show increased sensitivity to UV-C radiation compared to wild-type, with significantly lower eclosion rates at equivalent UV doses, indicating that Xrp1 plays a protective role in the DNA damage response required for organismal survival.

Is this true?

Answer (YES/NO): YES